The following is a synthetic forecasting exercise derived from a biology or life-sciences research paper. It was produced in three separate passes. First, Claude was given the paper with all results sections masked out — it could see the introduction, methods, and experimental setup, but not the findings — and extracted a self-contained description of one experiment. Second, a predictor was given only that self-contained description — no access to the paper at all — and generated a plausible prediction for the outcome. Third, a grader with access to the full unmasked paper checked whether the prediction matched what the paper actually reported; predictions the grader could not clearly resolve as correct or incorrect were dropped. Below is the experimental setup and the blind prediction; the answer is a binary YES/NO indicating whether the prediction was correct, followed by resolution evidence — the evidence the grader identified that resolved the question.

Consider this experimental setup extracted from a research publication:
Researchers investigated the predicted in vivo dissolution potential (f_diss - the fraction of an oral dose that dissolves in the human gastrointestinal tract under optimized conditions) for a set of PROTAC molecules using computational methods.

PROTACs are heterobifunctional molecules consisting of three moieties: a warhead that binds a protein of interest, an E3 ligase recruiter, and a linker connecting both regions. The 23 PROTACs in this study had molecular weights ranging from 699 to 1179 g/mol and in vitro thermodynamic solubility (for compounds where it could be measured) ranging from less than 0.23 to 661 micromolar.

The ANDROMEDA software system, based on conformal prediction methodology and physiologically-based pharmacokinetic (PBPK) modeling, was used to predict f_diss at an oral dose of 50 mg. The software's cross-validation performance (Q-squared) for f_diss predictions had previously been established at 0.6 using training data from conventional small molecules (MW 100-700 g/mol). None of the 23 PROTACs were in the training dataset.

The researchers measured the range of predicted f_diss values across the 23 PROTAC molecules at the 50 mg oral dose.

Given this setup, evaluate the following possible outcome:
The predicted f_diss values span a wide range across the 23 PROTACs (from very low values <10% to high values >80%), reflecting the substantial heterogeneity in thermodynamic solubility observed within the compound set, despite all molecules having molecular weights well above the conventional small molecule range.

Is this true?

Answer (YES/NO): NO